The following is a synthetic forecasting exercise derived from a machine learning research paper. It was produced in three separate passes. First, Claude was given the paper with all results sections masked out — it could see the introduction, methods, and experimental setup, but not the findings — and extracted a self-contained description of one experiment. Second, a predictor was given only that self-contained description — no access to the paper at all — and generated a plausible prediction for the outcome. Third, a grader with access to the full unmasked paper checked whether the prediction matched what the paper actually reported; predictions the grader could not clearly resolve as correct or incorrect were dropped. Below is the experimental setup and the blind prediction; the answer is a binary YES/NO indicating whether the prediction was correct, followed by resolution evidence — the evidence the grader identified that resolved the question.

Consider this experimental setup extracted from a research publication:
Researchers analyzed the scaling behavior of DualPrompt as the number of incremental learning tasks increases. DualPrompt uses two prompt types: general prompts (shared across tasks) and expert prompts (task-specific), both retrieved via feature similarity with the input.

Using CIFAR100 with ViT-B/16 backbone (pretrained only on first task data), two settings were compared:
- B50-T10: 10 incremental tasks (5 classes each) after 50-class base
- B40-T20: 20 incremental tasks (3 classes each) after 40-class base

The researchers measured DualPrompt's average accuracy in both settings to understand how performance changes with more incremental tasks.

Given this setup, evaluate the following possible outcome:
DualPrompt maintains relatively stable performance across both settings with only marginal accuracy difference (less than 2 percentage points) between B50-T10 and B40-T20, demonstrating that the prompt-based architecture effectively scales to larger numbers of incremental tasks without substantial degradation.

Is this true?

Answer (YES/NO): NO